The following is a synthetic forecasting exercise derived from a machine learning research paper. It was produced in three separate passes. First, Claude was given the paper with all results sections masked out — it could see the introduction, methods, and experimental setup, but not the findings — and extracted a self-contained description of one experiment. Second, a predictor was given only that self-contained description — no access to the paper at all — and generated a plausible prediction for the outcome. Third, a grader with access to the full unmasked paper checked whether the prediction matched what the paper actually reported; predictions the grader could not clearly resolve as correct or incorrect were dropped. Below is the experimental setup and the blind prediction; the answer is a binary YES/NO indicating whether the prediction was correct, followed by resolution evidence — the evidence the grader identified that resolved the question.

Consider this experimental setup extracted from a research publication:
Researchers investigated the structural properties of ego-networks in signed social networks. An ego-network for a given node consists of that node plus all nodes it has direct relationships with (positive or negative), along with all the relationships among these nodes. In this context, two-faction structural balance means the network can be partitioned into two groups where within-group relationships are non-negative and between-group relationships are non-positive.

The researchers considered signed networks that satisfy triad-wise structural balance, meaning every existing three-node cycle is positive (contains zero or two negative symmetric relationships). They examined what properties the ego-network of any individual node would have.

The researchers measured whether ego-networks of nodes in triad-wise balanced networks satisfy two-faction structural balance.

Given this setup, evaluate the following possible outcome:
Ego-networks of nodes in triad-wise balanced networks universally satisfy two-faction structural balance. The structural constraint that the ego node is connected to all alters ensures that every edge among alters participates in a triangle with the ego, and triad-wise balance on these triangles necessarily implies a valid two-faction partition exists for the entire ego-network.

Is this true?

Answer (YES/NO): YES